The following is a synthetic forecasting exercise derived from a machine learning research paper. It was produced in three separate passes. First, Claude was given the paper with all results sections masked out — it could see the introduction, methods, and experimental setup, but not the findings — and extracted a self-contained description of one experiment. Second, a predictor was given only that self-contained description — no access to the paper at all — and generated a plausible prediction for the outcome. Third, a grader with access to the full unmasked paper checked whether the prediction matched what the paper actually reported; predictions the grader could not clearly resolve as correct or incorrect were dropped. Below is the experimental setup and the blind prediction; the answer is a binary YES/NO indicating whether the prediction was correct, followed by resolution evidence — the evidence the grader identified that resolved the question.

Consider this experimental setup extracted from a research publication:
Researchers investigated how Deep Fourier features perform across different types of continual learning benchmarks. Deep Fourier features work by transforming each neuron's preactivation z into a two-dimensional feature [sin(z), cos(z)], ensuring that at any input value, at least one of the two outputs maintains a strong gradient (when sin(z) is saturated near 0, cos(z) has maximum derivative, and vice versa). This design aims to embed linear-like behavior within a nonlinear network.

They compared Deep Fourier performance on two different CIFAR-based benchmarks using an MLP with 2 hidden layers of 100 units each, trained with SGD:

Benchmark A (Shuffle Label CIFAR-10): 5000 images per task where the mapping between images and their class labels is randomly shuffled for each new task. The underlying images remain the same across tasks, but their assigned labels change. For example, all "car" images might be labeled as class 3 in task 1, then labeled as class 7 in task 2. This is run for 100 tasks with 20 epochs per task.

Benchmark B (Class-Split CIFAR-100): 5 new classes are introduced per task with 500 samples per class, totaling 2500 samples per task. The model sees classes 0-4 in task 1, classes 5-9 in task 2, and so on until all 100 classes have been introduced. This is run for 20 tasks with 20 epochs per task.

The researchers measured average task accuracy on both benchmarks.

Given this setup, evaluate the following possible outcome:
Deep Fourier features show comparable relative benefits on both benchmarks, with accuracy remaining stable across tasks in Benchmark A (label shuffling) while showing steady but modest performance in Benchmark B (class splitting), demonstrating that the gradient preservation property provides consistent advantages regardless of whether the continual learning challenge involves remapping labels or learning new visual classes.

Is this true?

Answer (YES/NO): NO